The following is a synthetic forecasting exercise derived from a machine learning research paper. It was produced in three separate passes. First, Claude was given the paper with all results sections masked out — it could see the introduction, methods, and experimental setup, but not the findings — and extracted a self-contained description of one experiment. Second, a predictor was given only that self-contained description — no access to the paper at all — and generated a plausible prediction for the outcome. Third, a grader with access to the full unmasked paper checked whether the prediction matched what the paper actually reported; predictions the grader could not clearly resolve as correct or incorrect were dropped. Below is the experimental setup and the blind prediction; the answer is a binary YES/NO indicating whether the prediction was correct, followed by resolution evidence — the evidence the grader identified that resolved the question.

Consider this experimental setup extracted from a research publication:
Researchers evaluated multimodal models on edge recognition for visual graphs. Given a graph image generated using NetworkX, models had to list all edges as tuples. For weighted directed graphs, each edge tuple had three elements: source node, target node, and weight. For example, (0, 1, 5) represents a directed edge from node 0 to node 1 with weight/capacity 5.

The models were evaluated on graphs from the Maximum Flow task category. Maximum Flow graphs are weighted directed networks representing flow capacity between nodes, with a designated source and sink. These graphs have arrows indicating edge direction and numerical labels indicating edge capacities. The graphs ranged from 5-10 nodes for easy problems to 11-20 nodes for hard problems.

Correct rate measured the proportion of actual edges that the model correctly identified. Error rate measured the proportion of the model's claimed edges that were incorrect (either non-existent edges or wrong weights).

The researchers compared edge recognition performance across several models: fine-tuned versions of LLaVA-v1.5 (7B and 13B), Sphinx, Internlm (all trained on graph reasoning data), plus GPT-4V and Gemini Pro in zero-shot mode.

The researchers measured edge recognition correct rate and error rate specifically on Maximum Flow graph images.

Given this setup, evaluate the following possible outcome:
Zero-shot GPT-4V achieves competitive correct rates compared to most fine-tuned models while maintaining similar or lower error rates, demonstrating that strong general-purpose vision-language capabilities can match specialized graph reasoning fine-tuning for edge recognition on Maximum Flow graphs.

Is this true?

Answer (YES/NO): NO